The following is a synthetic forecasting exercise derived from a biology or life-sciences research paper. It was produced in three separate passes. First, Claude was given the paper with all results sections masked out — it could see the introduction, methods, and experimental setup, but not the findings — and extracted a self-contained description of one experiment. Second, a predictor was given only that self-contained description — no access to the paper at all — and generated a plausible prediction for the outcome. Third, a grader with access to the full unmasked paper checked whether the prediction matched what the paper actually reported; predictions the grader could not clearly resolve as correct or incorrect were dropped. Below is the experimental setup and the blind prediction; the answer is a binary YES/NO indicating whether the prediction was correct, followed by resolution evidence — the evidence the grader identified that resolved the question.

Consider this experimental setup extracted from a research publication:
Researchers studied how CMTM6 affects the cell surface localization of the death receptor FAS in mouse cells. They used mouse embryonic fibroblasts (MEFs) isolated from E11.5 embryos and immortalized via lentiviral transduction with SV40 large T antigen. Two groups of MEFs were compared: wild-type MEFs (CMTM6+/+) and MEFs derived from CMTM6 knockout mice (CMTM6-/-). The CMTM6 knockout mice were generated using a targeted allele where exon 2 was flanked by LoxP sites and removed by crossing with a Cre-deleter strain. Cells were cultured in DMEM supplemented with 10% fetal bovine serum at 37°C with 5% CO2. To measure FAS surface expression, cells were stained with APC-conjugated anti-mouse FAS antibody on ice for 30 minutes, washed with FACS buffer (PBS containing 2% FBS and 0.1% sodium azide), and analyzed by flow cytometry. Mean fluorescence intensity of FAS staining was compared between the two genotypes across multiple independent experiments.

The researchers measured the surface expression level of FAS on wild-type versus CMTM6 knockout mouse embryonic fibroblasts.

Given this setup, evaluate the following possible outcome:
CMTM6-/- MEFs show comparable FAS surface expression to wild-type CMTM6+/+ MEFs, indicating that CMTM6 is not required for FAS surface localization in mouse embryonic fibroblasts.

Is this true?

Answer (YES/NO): NO